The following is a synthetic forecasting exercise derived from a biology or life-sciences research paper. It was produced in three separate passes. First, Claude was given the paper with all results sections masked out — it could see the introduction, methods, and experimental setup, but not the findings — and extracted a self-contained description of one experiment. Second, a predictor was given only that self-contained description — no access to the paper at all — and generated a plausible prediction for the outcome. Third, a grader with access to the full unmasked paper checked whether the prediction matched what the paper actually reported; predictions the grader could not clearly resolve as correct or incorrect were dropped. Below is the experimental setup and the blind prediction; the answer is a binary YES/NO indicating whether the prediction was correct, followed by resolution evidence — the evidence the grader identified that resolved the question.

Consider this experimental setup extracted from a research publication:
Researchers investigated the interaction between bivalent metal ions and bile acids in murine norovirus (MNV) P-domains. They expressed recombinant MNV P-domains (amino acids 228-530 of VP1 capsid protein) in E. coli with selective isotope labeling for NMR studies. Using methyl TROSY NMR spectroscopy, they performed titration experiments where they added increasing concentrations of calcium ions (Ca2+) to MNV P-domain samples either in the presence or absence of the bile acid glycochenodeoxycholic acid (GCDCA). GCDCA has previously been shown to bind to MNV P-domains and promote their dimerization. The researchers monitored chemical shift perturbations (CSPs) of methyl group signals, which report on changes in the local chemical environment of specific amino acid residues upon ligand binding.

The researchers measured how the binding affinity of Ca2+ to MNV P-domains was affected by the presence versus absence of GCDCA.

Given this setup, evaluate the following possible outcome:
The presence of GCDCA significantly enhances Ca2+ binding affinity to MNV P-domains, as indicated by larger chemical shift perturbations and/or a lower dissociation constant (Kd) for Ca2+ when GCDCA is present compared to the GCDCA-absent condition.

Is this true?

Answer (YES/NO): YES